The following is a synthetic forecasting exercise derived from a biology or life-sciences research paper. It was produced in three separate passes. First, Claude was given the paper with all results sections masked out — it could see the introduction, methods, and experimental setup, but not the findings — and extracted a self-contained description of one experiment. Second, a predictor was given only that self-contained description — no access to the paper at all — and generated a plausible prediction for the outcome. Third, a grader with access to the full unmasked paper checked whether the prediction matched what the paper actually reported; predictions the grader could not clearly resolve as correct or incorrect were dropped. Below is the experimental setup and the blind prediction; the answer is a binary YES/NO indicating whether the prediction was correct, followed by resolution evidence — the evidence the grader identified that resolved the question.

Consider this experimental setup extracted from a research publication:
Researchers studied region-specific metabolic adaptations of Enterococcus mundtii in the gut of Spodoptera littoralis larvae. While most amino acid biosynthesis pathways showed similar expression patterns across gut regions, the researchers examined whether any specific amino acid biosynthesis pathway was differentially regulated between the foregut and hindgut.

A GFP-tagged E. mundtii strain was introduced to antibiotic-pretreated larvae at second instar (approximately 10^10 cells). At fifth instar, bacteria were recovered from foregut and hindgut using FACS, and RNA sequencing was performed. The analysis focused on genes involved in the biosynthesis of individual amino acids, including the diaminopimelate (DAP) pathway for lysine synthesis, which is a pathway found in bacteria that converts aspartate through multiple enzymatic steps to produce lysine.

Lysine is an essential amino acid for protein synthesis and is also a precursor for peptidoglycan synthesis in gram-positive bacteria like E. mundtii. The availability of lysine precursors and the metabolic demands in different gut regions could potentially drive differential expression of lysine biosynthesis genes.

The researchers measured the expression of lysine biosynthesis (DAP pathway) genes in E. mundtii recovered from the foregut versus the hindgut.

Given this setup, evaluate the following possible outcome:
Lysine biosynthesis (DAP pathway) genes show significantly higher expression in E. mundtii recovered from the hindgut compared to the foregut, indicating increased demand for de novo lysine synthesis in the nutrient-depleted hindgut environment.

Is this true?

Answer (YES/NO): YES